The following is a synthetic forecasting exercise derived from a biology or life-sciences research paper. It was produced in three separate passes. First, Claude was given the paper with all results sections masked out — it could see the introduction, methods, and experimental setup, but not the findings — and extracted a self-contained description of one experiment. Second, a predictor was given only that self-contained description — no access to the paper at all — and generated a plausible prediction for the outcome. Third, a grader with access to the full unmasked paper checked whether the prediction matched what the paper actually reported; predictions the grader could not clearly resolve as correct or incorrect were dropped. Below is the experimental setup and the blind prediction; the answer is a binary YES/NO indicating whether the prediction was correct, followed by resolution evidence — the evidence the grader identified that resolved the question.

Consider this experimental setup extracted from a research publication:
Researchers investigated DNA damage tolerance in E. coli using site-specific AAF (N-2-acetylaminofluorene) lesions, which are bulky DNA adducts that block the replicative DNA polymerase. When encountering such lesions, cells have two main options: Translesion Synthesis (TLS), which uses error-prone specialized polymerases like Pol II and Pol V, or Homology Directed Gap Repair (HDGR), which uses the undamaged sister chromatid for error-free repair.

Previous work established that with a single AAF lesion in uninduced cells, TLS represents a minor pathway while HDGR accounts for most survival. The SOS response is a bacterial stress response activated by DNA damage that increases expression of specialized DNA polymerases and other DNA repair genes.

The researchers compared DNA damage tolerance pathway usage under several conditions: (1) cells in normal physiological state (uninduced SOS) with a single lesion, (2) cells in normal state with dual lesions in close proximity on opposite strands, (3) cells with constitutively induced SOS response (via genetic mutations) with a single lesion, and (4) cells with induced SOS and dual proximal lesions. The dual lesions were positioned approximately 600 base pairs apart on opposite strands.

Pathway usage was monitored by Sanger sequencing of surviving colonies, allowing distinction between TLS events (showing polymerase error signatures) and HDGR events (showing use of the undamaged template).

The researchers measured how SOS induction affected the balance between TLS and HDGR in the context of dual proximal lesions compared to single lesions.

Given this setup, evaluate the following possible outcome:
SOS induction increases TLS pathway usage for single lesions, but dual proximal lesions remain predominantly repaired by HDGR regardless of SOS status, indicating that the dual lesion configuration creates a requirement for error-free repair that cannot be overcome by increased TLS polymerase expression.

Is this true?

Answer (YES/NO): NO